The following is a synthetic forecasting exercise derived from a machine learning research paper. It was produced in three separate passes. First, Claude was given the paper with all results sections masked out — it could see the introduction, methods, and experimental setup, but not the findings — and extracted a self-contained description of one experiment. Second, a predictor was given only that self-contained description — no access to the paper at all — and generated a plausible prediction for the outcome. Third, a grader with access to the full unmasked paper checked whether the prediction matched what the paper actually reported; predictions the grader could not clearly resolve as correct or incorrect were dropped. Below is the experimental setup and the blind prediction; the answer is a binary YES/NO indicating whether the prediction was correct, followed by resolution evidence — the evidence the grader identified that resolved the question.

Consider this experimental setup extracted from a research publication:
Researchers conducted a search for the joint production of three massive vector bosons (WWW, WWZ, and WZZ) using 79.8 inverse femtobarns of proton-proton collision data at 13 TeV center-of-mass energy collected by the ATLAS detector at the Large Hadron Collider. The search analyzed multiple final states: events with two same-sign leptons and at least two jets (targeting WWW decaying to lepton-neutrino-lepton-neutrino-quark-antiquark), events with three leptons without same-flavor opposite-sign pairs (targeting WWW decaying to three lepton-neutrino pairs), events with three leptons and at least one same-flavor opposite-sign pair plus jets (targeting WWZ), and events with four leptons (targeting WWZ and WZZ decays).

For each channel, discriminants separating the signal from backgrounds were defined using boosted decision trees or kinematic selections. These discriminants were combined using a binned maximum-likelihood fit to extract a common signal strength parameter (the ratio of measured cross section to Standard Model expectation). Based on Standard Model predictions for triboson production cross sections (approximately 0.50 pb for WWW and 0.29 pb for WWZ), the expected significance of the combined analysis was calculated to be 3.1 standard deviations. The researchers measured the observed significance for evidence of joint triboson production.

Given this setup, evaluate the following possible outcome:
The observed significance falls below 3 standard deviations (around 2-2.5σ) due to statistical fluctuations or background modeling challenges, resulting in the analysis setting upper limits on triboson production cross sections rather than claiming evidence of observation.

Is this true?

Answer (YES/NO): NO